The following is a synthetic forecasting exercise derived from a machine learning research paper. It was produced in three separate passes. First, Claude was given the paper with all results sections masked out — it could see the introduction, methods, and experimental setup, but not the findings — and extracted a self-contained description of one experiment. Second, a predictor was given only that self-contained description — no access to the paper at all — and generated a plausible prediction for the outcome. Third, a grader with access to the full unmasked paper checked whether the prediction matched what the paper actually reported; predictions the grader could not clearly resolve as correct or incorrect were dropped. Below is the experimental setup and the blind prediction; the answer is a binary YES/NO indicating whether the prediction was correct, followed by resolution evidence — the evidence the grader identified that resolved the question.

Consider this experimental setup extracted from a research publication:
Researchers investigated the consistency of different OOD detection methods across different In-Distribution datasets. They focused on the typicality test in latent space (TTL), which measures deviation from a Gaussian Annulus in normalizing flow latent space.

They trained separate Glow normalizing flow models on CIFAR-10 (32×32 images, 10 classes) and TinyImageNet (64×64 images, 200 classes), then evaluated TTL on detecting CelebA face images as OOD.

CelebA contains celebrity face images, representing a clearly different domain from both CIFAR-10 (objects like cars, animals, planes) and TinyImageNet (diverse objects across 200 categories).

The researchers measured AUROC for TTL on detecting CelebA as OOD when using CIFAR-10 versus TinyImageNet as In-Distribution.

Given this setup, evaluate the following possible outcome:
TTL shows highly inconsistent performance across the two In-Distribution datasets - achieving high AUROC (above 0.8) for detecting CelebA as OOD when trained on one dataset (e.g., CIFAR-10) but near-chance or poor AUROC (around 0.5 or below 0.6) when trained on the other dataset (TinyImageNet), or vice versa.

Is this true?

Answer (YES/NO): NO